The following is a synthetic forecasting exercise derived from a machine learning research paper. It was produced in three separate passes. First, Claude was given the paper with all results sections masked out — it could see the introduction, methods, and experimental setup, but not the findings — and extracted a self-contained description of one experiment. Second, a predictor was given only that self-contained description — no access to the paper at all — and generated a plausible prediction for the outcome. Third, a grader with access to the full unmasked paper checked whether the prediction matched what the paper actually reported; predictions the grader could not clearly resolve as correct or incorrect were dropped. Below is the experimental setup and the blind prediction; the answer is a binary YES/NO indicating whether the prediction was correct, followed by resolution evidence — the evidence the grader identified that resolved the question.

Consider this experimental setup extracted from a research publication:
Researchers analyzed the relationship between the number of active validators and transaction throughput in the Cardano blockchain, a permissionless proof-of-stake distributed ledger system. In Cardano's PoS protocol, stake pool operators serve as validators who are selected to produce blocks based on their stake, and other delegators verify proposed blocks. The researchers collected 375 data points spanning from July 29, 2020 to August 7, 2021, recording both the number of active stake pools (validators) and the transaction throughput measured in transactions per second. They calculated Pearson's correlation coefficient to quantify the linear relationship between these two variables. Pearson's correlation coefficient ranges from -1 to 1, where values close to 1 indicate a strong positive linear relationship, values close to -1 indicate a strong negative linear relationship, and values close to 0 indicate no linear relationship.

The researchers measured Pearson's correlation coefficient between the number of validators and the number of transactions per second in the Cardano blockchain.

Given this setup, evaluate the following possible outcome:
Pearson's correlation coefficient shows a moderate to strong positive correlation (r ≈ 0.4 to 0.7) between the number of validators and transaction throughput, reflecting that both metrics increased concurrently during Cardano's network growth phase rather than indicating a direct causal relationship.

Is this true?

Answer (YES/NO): NO